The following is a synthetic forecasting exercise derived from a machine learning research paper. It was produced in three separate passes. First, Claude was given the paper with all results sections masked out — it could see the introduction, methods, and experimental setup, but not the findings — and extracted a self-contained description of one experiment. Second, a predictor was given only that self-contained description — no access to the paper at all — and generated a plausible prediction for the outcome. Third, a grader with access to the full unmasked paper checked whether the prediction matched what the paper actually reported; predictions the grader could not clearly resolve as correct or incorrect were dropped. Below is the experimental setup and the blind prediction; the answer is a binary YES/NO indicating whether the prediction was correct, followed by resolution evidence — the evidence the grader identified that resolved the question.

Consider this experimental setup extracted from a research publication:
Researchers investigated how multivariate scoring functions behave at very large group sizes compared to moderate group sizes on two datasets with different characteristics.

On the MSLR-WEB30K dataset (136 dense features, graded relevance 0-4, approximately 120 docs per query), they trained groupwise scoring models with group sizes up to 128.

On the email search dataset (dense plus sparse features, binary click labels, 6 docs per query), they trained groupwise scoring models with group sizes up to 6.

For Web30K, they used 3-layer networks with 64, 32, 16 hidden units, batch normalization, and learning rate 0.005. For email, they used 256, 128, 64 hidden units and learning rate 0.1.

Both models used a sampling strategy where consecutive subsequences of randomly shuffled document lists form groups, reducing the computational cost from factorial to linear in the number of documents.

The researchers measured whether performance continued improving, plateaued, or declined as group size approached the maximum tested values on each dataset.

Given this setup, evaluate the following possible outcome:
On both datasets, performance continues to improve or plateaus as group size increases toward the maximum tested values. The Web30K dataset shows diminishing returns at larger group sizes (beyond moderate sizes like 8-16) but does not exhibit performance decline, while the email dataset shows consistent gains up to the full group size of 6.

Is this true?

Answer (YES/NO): NO